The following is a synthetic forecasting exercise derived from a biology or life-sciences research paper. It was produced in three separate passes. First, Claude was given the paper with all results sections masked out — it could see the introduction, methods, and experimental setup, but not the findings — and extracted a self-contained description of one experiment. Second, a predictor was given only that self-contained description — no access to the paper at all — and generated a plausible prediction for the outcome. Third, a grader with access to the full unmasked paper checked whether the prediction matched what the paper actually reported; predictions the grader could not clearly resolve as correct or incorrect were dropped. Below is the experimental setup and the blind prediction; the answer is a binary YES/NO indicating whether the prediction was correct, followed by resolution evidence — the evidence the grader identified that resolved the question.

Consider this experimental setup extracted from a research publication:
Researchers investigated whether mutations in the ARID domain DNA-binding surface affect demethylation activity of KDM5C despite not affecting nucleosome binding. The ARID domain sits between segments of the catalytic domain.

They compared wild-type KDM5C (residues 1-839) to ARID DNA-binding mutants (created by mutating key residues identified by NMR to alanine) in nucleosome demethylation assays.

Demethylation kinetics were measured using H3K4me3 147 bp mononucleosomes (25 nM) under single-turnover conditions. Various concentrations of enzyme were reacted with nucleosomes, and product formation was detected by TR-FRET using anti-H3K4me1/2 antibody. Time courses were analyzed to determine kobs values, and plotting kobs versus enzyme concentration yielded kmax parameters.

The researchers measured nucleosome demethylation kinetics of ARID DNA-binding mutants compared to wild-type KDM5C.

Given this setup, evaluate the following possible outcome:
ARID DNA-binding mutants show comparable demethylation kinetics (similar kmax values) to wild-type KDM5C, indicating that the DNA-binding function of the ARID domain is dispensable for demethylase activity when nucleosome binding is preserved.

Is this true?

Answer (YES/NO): NO